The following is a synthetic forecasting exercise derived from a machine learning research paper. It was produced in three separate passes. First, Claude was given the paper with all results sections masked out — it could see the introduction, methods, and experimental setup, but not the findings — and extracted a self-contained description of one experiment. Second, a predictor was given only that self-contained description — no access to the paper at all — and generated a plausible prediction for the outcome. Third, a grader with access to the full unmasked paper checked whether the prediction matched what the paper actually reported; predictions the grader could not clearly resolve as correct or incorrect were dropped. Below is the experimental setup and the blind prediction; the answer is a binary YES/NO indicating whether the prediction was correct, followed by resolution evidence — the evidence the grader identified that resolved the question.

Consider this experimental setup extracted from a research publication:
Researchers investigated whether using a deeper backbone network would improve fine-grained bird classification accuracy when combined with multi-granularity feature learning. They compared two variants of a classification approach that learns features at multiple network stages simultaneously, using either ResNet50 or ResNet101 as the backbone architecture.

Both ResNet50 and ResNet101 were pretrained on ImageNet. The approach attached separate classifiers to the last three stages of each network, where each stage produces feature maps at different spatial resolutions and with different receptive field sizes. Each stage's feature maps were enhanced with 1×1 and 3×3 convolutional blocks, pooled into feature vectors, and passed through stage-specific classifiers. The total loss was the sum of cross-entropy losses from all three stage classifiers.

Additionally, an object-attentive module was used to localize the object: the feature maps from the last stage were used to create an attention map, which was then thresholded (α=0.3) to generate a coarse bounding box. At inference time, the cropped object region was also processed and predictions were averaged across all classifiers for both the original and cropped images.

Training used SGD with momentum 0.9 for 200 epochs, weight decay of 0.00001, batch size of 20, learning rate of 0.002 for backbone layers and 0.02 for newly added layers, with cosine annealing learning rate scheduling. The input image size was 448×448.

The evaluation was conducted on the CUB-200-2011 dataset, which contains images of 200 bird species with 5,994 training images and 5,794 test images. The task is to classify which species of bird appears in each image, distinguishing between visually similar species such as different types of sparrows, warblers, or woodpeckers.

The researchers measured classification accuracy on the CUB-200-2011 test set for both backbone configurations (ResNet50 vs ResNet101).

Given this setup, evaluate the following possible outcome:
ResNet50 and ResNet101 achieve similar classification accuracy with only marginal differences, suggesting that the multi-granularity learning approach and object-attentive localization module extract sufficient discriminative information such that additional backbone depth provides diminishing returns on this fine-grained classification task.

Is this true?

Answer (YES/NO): YES